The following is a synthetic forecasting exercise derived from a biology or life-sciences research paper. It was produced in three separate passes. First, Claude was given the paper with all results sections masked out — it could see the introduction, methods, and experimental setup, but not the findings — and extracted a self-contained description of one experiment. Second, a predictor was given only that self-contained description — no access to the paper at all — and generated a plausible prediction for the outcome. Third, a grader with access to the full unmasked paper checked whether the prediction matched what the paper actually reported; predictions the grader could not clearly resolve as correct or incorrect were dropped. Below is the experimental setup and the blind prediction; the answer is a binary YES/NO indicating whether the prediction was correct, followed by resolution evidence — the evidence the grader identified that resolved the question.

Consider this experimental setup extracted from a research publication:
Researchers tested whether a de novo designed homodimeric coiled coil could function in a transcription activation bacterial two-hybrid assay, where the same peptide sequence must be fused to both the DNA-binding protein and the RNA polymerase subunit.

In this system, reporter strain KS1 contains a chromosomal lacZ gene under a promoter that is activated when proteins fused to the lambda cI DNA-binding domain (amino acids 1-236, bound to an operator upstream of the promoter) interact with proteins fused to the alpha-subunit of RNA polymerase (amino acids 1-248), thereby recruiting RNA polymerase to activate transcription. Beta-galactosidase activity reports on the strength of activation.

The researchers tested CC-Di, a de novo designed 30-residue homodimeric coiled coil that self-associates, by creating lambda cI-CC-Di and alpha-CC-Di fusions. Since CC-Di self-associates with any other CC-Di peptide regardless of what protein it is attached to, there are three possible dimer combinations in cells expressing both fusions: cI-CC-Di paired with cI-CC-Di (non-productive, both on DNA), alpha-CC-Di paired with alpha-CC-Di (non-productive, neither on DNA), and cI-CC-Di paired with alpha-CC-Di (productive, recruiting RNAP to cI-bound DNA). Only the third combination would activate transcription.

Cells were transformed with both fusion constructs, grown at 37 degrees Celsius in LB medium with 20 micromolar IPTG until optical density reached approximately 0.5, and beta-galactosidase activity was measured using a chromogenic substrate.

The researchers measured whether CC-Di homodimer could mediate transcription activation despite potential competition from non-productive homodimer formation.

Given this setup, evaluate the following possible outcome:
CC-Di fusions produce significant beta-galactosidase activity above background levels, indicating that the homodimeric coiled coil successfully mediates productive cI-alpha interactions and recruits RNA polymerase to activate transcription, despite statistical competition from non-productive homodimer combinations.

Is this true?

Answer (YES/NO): NO